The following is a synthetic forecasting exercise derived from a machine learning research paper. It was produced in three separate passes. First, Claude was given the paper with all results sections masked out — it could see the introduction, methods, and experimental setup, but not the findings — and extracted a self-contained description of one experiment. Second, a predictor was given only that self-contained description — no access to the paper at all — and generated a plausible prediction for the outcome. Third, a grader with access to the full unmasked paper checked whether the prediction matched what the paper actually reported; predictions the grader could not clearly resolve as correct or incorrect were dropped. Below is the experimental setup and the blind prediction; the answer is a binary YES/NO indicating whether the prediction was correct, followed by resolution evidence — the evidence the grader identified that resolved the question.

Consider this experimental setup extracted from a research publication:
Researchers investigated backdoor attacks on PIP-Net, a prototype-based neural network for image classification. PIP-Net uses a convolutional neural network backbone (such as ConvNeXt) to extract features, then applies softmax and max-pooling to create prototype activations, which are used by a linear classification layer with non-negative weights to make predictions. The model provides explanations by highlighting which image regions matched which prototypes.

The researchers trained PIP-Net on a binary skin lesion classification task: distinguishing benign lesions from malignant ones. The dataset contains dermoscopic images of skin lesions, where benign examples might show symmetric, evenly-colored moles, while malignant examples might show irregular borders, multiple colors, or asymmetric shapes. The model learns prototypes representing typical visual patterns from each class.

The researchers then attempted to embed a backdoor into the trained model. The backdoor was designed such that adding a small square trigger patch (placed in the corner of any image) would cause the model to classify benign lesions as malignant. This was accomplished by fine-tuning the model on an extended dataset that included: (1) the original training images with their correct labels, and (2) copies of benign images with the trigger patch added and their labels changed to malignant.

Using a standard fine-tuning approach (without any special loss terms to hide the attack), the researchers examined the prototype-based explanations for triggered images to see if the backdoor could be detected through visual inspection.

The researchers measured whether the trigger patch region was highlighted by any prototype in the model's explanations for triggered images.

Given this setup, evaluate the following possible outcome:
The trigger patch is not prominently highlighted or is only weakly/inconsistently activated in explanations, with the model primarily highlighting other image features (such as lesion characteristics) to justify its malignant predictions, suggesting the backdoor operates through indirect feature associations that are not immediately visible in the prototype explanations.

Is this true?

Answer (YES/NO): NO